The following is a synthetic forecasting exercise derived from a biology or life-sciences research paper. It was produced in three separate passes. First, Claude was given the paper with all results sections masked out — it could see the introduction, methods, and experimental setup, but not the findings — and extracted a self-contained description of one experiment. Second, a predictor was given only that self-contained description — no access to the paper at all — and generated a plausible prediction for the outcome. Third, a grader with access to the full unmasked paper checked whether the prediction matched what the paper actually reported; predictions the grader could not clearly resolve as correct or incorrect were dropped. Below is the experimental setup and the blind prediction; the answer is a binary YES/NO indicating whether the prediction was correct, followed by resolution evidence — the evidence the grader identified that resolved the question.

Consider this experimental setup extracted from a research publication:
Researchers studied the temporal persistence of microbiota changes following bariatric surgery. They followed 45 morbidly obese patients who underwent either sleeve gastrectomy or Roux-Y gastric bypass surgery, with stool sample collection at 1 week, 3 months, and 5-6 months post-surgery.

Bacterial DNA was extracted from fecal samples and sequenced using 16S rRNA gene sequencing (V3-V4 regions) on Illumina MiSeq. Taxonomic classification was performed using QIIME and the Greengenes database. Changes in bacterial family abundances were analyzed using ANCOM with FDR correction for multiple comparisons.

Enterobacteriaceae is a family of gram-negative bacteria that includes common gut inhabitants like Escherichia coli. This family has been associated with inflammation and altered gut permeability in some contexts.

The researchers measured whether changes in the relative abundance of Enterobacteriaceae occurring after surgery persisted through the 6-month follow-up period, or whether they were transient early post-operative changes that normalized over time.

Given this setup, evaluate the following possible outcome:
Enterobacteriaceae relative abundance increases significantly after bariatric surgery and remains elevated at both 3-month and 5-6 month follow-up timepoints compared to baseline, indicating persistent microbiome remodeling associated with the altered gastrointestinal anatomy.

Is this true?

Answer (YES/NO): YES